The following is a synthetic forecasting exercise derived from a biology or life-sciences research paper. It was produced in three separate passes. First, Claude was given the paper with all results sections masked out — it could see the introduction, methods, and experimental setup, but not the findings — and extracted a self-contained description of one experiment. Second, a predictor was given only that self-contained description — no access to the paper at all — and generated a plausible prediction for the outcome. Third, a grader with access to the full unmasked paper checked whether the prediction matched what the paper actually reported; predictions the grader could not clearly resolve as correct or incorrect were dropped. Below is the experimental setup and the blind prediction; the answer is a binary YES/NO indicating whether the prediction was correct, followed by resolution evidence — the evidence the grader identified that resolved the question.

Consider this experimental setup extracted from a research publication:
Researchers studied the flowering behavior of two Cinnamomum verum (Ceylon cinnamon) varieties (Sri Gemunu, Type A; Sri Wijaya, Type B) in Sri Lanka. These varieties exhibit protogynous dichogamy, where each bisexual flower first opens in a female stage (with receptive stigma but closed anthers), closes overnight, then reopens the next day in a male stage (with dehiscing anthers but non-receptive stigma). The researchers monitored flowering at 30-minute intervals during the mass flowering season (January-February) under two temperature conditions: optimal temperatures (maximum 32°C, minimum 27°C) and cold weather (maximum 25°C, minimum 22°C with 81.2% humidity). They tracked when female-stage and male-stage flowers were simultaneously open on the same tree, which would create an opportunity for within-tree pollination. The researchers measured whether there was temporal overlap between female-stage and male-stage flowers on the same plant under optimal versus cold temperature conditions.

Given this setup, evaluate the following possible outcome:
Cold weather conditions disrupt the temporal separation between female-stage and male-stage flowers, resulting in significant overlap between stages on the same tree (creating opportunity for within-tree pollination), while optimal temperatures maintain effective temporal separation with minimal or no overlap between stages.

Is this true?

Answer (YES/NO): NO